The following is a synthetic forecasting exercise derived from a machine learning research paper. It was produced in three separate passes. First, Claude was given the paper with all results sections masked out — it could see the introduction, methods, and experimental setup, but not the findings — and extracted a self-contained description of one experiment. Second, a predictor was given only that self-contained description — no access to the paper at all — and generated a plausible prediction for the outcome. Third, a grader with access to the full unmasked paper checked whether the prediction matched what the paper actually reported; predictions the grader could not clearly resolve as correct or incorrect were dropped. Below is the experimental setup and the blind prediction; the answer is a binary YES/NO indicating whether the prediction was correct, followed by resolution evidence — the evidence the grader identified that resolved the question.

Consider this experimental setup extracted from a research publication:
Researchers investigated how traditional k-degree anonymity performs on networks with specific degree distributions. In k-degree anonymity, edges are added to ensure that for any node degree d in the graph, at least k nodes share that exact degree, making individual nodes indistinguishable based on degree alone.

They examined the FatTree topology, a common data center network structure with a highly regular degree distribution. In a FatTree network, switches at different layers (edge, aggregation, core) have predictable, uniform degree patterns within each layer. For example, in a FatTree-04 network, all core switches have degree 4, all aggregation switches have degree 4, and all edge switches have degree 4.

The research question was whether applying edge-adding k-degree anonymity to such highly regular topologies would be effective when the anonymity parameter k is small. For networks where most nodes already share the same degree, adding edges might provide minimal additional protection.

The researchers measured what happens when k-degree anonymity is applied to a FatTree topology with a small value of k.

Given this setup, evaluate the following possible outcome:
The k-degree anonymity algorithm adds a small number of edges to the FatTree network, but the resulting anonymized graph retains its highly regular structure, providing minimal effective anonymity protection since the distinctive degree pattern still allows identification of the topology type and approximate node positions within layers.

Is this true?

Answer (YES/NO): NO